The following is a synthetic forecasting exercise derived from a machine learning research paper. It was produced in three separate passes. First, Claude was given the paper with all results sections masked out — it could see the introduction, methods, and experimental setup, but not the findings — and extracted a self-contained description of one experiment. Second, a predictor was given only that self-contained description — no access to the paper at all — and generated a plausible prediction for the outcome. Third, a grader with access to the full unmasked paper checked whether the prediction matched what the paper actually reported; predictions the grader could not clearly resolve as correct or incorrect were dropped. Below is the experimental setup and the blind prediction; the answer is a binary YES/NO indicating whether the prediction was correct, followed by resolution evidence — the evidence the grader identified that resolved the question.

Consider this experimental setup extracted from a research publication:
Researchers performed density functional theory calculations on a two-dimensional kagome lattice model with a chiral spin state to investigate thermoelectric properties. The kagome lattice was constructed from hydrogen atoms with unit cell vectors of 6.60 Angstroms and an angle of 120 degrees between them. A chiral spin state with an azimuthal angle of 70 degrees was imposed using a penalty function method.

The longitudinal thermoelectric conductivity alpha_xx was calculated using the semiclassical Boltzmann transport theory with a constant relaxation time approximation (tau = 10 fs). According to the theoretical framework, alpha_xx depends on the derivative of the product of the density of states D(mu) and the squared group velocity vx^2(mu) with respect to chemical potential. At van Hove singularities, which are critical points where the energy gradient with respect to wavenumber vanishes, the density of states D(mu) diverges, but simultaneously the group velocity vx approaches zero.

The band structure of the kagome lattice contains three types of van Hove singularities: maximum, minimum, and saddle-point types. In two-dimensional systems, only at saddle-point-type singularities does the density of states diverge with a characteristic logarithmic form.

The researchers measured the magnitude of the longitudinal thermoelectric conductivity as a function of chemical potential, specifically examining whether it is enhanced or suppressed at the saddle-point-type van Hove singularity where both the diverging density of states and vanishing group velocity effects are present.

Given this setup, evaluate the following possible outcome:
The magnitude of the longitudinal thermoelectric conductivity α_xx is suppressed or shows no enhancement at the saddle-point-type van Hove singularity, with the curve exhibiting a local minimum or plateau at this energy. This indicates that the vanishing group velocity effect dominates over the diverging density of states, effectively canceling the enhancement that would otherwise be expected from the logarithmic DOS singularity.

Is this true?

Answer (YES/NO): NO